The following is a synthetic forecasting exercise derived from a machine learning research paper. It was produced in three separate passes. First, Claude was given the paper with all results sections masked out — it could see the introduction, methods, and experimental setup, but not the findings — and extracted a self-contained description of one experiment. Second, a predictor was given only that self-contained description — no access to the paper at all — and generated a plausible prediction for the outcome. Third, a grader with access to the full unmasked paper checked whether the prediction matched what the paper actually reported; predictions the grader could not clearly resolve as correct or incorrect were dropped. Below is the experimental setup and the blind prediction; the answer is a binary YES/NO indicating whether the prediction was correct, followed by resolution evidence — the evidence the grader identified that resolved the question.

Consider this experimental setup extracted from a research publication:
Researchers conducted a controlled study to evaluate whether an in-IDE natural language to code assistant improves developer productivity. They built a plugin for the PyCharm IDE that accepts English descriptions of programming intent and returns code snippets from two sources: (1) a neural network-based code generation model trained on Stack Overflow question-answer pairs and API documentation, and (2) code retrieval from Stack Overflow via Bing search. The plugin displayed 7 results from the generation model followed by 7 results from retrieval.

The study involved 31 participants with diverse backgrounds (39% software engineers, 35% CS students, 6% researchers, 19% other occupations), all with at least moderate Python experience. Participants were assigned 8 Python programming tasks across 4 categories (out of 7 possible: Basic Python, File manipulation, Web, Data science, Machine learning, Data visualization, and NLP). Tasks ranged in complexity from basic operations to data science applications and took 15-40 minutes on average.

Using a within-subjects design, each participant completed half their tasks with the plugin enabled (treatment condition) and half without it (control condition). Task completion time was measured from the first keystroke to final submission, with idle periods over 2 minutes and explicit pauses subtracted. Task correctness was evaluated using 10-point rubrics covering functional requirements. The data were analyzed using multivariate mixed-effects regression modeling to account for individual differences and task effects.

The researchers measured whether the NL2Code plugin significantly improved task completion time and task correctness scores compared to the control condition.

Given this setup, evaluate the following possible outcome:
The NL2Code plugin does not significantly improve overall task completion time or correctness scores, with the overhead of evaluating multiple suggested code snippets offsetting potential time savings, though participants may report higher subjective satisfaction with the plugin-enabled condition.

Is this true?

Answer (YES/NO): YES